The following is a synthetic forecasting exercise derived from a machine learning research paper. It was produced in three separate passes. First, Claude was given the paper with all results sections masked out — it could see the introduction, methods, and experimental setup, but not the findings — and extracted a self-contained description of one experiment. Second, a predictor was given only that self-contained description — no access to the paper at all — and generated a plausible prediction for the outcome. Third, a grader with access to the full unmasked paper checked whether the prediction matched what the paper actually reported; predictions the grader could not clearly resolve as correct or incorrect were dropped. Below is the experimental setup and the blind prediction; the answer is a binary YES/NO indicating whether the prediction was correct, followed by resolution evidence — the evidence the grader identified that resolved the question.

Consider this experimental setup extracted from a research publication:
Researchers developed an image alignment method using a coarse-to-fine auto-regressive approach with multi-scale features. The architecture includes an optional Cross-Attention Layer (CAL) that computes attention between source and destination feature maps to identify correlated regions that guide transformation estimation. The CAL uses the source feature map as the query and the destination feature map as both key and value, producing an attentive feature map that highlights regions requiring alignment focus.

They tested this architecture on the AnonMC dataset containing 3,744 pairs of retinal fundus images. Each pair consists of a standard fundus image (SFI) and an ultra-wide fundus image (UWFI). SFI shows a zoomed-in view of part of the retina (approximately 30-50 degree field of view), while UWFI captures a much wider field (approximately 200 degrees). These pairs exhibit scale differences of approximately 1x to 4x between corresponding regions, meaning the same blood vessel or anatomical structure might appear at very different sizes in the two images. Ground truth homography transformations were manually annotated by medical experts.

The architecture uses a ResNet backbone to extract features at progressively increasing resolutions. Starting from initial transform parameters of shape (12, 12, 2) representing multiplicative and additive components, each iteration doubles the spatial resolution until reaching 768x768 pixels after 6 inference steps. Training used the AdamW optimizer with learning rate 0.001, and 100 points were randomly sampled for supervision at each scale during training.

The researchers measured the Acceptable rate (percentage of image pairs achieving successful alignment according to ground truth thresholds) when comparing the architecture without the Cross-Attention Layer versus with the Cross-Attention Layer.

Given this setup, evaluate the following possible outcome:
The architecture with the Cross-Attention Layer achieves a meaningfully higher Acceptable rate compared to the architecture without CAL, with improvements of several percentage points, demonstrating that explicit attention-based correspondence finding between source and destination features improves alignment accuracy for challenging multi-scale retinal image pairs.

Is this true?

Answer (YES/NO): YES